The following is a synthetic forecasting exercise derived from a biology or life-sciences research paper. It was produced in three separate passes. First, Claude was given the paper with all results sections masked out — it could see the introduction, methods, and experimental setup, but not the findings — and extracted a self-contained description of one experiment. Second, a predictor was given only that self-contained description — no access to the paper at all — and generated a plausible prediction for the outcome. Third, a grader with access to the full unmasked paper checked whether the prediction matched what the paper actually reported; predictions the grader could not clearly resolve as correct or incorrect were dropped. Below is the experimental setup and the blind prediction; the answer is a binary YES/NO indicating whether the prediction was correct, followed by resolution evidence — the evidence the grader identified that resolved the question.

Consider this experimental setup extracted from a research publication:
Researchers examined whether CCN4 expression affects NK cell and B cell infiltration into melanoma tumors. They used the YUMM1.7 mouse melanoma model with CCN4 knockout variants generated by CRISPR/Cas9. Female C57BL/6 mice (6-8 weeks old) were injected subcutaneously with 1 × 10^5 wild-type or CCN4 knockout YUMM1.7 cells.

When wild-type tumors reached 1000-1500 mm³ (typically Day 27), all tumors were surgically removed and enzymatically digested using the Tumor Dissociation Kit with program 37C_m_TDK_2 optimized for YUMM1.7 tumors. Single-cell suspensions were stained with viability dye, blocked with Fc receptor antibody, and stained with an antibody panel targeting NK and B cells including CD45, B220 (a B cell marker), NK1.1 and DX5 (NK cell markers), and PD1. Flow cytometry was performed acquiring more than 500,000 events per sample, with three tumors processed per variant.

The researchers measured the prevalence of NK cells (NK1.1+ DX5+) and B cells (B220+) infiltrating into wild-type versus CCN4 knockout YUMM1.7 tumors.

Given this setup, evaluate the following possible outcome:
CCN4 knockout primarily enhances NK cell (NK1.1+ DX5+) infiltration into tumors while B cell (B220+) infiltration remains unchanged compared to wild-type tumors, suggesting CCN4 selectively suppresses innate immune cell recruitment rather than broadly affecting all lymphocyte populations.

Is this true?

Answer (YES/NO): NO